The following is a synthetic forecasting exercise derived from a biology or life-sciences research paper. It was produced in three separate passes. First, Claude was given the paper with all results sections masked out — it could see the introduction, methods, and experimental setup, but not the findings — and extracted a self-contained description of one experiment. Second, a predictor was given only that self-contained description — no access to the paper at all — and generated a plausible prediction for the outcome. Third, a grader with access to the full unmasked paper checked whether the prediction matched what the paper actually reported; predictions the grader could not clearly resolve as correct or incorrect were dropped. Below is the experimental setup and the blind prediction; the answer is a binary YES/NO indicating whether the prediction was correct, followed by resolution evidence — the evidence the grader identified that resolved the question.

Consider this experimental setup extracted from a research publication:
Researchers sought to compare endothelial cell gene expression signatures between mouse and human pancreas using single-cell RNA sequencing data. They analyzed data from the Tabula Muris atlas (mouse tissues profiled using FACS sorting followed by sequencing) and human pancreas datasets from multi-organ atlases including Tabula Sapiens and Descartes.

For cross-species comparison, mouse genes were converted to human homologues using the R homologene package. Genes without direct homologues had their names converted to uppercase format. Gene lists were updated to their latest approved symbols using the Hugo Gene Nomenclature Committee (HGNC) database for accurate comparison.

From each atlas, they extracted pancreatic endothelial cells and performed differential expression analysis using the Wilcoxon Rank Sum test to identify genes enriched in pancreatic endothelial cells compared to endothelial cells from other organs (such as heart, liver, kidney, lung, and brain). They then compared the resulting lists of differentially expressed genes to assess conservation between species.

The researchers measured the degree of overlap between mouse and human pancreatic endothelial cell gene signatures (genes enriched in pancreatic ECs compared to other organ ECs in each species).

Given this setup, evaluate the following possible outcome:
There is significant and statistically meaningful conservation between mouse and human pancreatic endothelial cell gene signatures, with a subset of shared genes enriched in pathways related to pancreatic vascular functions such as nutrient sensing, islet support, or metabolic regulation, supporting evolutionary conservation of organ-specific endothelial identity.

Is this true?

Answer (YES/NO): YES